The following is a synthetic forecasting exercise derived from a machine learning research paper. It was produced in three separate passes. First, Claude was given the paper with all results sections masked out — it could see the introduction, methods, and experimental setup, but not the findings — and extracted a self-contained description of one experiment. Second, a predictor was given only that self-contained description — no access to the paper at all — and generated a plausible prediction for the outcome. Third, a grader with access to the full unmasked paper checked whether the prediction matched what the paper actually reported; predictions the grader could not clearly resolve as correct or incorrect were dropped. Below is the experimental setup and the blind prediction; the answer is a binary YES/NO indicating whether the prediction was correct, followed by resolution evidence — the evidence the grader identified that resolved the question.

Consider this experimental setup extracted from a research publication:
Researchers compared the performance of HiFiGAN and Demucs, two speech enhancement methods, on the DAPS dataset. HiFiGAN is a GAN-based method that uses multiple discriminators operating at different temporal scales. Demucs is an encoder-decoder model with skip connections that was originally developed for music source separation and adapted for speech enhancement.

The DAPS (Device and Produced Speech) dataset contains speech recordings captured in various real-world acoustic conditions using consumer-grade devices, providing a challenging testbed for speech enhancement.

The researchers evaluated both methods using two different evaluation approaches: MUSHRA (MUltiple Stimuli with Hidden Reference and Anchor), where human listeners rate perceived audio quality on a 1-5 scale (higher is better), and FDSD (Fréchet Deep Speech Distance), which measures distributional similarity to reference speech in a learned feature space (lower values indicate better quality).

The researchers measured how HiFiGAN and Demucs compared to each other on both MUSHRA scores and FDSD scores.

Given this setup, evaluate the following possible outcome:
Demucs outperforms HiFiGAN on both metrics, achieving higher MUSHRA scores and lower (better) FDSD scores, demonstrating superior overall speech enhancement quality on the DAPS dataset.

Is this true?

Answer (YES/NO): NO